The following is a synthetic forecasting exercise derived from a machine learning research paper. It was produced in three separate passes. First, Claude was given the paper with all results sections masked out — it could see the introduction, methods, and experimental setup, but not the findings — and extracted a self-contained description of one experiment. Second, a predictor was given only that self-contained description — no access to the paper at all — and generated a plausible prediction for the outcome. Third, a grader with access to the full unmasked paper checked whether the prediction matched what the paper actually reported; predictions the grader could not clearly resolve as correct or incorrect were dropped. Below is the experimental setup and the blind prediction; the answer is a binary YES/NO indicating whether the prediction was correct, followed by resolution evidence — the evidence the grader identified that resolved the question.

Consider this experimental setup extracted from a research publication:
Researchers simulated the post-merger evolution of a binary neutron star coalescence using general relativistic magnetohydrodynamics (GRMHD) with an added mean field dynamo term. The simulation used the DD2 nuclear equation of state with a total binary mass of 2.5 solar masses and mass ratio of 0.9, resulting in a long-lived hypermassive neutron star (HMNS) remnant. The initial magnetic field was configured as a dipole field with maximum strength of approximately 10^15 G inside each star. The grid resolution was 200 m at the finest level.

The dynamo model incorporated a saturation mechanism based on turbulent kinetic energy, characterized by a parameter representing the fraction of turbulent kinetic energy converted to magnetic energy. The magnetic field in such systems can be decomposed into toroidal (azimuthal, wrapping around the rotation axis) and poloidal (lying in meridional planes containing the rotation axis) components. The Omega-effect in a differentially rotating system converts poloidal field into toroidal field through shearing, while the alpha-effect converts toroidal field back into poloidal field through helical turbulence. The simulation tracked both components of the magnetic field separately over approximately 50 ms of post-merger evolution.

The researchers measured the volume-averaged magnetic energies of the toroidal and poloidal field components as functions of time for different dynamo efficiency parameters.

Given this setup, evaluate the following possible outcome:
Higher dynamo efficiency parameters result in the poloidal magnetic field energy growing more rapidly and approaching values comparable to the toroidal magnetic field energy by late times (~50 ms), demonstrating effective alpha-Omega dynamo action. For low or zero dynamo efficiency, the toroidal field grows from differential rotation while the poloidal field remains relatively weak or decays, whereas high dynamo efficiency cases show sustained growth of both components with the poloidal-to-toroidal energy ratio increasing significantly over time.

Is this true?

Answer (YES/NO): NO